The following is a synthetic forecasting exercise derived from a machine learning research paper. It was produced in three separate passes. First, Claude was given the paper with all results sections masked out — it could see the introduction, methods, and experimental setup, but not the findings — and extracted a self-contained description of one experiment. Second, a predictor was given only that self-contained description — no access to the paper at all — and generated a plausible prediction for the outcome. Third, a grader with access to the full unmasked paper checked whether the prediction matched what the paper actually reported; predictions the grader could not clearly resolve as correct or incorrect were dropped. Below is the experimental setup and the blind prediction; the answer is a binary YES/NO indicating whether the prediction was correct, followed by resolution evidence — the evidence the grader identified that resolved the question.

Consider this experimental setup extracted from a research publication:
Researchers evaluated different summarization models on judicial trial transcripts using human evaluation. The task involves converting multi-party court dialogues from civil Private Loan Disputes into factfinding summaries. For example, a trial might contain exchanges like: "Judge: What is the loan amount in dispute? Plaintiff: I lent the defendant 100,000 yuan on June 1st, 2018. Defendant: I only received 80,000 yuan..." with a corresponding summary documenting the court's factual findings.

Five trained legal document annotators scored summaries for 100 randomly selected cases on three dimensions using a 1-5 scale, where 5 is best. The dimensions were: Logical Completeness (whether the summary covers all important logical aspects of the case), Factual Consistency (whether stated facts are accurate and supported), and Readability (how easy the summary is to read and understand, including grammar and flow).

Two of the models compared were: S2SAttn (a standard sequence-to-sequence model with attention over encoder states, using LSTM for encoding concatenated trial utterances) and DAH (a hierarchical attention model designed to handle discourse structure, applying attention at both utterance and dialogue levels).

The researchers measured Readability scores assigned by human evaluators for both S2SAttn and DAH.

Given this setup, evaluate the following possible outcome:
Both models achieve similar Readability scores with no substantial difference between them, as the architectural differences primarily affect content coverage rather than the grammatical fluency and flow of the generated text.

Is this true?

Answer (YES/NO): YES